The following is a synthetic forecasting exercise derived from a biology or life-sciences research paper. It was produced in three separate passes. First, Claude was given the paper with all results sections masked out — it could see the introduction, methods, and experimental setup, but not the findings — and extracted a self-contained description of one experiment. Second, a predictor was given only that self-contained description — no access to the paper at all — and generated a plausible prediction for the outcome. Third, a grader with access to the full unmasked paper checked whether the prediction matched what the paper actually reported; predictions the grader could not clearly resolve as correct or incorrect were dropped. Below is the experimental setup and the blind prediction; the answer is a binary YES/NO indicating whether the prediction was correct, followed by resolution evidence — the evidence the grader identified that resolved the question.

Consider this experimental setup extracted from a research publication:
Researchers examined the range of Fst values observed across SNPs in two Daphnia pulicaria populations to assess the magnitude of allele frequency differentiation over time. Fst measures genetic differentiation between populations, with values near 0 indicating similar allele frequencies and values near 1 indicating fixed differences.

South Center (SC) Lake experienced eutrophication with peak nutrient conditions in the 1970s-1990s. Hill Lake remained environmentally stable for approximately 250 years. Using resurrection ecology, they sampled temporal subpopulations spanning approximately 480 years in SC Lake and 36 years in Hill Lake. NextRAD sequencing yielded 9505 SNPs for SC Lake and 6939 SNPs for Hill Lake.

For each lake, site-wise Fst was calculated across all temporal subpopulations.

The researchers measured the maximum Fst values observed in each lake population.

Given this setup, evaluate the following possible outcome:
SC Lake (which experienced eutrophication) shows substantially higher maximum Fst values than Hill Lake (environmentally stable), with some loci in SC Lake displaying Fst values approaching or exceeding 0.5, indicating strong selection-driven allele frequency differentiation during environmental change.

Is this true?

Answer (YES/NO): YES